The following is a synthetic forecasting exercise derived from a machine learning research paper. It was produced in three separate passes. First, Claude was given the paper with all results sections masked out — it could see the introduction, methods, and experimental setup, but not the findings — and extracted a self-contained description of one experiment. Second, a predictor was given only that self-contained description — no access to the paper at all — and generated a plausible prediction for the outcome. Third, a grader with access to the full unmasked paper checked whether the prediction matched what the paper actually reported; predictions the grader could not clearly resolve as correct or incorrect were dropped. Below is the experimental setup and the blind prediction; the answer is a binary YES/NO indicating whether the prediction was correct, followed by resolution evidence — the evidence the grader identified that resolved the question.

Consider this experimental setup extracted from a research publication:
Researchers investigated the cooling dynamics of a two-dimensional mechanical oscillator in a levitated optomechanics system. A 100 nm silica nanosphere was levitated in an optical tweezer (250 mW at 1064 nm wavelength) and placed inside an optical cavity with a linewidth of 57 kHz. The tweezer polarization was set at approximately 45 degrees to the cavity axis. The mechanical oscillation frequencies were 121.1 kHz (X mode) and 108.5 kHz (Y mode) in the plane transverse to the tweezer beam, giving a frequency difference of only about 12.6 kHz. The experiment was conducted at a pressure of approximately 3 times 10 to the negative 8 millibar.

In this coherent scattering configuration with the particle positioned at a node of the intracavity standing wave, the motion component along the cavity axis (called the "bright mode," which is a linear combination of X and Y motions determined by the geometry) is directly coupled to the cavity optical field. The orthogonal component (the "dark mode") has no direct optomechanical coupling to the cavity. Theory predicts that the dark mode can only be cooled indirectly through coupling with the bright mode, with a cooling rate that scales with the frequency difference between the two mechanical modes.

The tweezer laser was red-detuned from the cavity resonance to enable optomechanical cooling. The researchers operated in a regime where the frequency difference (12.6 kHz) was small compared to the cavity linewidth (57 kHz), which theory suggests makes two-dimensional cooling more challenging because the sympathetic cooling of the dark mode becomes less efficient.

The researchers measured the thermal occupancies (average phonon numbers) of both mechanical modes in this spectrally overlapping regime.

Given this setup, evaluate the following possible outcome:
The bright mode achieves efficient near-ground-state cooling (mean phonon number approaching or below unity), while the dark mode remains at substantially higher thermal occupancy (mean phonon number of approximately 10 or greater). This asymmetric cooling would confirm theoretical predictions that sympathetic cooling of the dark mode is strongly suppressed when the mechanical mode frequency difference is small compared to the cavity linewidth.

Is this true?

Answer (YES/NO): NO